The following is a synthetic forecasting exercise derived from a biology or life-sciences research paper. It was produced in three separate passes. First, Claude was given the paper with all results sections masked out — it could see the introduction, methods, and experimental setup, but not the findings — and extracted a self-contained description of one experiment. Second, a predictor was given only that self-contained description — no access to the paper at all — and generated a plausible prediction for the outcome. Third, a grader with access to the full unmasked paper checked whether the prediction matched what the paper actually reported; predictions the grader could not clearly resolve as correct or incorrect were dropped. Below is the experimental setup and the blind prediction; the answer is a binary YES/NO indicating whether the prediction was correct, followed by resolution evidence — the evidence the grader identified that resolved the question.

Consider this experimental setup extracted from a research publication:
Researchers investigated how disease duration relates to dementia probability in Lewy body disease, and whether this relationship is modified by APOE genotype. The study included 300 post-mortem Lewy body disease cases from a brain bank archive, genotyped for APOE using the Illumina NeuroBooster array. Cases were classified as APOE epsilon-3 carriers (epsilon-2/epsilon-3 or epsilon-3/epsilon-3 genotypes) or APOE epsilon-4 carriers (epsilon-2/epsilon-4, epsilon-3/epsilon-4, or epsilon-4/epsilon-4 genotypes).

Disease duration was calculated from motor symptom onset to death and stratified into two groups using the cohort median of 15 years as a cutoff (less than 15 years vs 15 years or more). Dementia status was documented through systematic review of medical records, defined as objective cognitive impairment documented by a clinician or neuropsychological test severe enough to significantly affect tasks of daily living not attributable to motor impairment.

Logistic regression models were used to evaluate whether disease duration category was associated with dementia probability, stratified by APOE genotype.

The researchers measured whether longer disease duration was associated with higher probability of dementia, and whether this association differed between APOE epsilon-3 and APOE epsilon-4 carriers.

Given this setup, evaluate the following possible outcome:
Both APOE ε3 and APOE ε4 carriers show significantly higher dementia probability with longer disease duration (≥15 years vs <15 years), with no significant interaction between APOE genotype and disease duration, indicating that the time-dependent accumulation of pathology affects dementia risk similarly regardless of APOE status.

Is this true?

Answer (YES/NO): NO